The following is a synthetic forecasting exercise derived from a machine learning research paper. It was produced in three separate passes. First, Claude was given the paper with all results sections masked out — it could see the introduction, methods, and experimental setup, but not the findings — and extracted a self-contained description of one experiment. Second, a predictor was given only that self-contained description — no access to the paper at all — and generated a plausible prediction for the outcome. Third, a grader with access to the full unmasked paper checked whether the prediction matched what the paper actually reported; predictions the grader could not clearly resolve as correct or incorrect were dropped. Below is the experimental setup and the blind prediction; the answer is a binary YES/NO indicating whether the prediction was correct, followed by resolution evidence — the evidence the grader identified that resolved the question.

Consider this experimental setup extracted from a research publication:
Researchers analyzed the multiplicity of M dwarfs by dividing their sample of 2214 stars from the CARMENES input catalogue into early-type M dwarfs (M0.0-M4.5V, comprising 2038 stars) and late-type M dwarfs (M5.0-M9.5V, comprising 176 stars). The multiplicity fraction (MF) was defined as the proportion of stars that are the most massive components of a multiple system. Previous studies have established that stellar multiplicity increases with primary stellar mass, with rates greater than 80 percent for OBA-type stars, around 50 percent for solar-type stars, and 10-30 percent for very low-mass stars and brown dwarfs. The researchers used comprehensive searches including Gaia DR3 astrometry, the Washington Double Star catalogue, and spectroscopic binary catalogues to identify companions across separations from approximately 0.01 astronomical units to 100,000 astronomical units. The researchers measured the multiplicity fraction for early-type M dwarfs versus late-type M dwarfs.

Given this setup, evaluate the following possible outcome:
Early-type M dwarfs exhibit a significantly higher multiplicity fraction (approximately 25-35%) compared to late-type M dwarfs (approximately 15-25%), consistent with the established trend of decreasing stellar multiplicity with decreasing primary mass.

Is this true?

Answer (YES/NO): NO